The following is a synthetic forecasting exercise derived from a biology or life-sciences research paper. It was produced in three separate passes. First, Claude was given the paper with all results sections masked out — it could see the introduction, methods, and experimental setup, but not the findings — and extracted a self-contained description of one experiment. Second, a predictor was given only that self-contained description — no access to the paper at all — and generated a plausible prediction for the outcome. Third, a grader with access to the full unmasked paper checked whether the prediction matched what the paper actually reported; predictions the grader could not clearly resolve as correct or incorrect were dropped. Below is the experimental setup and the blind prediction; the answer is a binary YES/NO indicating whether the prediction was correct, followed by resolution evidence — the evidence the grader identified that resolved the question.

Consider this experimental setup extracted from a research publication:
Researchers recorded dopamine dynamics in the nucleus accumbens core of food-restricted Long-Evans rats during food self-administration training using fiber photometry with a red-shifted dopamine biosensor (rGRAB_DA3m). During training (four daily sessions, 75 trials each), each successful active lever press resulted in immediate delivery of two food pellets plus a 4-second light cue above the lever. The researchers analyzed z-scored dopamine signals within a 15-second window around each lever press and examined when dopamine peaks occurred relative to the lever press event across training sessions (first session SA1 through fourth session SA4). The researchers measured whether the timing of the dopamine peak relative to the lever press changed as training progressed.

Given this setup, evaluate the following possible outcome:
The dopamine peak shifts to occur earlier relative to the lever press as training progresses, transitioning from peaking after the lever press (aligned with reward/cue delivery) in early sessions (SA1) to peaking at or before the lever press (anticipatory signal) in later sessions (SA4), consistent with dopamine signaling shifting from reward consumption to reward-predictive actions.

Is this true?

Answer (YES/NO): YES